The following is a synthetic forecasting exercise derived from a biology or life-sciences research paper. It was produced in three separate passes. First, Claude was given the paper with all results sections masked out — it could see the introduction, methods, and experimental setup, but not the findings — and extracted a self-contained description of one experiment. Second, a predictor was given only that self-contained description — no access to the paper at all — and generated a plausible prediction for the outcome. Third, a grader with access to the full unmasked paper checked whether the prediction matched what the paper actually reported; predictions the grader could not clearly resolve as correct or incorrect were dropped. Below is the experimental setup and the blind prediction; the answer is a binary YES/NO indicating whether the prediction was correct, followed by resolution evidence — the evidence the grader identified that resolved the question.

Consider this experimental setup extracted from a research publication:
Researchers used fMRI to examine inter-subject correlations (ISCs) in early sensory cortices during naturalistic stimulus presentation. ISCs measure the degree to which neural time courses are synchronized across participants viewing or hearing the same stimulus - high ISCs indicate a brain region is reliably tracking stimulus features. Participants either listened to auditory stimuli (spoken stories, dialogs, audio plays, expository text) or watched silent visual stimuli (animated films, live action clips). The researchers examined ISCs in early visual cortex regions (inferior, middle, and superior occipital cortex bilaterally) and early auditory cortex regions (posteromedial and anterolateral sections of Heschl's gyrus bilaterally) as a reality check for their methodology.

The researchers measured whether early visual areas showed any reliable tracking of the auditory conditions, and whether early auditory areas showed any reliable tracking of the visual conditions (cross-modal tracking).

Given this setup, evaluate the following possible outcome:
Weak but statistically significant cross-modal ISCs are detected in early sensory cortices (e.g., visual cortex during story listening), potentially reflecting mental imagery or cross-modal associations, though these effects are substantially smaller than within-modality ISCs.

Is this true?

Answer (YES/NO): YES